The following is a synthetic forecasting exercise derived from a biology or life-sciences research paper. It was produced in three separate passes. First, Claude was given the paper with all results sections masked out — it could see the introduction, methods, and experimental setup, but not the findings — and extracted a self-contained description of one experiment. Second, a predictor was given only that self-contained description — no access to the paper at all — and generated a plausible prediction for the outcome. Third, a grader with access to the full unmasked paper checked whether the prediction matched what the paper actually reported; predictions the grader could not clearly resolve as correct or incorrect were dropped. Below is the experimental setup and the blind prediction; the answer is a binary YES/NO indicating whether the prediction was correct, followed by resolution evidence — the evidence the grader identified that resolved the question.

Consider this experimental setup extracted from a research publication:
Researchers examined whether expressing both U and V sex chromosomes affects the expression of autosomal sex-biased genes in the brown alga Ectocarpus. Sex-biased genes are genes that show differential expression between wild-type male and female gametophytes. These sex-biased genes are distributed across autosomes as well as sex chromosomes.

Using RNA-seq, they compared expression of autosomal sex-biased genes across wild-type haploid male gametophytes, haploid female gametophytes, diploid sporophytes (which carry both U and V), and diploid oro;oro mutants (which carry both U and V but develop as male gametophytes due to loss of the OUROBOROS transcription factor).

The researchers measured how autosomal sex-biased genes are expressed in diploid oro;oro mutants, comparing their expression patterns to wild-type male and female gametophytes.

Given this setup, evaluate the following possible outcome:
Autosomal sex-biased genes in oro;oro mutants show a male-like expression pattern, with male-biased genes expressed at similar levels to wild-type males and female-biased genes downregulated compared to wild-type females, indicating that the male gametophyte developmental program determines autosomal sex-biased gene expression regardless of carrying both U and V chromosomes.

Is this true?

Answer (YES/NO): NO